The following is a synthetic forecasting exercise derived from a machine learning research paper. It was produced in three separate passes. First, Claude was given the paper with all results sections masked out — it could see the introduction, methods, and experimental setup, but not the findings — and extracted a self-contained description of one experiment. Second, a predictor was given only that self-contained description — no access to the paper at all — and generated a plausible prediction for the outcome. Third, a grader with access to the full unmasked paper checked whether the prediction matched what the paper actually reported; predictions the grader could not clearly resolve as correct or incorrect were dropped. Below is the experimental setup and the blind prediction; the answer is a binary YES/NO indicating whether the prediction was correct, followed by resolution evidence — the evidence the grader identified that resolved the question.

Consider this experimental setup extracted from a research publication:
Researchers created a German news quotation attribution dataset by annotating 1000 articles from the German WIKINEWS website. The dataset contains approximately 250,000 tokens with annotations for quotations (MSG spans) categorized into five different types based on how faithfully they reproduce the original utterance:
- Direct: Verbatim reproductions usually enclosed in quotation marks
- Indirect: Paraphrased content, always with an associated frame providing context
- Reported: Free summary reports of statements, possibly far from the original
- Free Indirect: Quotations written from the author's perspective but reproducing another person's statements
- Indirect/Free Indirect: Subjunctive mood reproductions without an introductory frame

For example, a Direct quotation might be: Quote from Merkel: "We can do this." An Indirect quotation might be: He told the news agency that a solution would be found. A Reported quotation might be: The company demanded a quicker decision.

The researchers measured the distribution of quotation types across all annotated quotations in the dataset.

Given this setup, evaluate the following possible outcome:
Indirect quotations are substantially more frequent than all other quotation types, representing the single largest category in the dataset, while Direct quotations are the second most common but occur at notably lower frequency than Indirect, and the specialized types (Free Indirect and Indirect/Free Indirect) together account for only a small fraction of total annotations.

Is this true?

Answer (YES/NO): YES